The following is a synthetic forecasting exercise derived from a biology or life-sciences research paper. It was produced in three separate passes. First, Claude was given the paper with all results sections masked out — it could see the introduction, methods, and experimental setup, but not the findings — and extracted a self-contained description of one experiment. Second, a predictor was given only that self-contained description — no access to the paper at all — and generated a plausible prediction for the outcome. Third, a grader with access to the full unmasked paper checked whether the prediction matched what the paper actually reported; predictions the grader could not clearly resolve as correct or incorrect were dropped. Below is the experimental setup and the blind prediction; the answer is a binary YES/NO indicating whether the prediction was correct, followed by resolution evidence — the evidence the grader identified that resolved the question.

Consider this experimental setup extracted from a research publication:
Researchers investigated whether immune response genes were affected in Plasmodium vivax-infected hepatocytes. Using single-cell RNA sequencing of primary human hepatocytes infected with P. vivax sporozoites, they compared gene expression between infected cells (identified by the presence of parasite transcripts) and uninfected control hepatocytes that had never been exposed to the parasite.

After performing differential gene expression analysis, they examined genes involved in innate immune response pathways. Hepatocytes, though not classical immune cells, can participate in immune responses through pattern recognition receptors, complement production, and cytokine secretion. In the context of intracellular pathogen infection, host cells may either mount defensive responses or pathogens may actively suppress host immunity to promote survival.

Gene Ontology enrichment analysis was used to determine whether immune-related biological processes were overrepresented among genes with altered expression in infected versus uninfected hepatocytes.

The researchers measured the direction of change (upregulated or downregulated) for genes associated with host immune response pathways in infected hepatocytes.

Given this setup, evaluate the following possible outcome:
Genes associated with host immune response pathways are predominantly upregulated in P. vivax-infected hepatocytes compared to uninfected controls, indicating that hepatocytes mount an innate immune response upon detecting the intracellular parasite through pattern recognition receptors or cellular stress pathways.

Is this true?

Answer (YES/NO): NO